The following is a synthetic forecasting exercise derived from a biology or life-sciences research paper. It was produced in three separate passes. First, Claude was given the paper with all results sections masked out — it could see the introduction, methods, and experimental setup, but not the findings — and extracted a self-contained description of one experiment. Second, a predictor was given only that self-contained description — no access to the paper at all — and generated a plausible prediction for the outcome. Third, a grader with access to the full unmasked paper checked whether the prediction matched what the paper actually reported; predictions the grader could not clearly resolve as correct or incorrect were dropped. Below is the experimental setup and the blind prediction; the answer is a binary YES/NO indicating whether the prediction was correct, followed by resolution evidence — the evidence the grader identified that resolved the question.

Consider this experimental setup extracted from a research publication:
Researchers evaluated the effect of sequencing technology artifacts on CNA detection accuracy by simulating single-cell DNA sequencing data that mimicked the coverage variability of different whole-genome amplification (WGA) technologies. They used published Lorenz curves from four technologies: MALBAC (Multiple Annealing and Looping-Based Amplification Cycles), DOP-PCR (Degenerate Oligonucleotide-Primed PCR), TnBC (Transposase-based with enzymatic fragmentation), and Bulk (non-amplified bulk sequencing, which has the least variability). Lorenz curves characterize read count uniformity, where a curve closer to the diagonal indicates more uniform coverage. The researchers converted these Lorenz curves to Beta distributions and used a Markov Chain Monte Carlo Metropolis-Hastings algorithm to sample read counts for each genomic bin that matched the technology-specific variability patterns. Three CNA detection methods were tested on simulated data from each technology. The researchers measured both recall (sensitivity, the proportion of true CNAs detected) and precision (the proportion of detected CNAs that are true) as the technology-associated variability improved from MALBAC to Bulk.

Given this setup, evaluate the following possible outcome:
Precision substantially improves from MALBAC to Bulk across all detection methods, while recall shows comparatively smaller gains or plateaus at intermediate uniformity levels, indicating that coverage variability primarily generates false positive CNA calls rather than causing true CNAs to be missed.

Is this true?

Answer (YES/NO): NO